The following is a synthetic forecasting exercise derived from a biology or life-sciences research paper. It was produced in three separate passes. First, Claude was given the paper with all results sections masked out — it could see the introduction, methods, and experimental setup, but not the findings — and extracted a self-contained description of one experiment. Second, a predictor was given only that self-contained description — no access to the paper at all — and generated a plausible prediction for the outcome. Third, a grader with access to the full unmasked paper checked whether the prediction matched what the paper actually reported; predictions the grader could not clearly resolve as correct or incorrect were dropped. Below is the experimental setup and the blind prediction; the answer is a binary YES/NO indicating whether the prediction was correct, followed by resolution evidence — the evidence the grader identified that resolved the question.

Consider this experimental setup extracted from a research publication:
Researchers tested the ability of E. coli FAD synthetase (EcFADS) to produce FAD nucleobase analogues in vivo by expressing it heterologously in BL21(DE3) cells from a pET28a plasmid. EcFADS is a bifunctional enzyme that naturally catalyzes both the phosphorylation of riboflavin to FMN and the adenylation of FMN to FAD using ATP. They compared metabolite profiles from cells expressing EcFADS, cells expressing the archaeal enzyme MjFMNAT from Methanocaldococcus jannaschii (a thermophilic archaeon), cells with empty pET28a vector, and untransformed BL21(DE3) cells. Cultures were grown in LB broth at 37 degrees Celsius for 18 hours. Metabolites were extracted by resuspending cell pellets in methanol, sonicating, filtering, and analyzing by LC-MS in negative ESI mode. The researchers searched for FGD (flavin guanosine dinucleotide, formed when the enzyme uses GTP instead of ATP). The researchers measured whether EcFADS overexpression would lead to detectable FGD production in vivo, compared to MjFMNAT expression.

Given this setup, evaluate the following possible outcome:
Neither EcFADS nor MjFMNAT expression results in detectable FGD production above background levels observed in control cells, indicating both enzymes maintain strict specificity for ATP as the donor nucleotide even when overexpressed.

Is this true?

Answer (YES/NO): NO